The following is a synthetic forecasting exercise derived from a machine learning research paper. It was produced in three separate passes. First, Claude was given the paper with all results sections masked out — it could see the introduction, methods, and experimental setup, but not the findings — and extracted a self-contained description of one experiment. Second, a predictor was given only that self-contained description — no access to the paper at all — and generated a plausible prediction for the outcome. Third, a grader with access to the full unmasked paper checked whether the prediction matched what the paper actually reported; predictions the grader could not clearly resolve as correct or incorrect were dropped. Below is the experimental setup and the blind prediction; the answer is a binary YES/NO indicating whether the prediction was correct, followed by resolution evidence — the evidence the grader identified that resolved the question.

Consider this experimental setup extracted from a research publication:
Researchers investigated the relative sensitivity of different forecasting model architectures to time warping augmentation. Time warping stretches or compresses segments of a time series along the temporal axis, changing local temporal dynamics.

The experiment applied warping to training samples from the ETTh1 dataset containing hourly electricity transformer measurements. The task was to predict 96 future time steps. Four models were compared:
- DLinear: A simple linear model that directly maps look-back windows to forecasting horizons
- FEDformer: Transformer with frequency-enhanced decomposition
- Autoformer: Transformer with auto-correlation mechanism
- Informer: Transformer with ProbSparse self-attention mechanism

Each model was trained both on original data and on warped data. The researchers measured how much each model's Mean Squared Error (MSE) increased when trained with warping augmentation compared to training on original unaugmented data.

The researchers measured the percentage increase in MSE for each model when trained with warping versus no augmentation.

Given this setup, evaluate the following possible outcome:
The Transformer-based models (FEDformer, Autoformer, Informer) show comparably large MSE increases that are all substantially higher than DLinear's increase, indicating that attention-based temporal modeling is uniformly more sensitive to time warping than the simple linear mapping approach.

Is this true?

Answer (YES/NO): NO